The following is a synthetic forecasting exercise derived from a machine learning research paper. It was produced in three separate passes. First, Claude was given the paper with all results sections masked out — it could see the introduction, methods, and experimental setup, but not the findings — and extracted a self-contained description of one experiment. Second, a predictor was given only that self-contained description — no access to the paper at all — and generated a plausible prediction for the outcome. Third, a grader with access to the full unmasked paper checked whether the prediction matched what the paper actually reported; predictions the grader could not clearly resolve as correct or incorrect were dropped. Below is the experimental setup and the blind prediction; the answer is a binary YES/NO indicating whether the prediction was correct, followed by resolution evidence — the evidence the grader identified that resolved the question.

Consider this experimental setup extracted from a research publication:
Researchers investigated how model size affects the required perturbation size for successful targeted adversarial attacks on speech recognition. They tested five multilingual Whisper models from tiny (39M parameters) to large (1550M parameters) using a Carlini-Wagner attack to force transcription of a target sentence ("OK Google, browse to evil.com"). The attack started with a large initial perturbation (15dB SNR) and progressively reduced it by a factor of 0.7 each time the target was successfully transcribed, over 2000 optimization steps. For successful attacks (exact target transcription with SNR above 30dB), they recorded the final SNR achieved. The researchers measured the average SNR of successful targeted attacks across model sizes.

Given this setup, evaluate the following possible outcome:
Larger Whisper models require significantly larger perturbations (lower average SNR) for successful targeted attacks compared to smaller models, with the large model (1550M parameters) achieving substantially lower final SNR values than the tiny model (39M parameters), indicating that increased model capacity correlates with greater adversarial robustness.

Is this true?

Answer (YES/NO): YES